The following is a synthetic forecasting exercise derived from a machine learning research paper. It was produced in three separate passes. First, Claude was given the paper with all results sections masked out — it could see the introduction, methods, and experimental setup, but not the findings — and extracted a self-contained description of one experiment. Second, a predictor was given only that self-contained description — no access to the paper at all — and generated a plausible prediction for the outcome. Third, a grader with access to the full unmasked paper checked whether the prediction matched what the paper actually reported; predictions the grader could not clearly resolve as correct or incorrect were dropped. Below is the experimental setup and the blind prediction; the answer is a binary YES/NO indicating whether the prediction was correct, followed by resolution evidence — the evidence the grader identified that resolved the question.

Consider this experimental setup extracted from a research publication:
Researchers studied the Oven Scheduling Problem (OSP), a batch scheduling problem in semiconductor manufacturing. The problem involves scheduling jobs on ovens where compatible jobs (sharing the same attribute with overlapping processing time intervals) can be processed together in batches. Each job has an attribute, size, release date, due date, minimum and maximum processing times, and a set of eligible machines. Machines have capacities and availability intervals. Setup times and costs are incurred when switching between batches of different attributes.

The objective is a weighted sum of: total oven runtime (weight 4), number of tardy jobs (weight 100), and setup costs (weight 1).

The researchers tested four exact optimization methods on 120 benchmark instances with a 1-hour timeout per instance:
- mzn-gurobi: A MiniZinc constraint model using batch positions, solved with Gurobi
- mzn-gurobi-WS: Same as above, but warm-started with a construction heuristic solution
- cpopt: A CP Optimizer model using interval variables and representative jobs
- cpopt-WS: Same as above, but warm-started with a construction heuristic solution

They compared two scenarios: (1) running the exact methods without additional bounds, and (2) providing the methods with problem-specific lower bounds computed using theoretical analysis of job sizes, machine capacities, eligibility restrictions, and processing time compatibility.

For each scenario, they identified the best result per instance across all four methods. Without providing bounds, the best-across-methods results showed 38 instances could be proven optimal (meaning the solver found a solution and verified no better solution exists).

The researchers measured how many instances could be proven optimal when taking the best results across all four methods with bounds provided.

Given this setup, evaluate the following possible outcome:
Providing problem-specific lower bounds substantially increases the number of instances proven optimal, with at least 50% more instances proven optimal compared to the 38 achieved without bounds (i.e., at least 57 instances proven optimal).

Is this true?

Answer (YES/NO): NO